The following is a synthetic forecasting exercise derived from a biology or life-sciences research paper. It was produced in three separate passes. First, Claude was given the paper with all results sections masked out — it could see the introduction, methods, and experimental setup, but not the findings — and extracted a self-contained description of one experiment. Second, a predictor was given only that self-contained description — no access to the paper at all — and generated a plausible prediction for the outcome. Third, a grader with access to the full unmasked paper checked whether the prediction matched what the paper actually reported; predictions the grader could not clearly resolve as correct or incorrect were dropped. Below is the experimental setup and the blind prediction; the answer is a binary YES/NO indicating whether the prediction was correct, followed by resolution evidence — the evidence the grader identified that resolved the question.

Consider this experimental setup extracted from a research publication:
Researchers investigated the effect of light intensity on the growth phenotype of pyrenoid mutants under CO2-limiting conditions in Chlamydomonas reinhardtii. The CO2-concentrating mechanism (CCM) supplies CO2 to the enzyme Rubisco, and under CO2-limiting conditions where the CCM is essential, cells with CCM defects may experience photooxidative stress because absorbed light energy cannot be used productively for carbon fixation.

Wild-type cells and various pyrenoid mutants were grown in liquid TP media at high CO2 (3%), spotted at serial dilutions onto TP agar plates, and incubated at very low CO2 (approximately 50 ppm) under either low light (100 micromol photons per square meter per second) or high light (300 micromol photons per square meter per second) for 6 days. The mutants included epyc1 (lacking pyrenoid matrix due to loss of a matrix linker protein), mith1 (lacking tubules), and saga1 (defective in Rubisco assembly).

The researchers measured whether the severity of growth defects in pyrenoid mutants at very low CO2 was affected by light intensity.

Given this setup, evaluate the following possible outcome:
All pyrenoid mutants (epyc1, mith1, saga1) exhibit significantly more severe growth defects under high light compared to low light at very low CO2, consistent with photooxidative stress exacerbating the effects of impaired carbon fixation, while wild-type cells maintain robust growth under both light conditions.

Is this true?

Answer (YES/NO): NO